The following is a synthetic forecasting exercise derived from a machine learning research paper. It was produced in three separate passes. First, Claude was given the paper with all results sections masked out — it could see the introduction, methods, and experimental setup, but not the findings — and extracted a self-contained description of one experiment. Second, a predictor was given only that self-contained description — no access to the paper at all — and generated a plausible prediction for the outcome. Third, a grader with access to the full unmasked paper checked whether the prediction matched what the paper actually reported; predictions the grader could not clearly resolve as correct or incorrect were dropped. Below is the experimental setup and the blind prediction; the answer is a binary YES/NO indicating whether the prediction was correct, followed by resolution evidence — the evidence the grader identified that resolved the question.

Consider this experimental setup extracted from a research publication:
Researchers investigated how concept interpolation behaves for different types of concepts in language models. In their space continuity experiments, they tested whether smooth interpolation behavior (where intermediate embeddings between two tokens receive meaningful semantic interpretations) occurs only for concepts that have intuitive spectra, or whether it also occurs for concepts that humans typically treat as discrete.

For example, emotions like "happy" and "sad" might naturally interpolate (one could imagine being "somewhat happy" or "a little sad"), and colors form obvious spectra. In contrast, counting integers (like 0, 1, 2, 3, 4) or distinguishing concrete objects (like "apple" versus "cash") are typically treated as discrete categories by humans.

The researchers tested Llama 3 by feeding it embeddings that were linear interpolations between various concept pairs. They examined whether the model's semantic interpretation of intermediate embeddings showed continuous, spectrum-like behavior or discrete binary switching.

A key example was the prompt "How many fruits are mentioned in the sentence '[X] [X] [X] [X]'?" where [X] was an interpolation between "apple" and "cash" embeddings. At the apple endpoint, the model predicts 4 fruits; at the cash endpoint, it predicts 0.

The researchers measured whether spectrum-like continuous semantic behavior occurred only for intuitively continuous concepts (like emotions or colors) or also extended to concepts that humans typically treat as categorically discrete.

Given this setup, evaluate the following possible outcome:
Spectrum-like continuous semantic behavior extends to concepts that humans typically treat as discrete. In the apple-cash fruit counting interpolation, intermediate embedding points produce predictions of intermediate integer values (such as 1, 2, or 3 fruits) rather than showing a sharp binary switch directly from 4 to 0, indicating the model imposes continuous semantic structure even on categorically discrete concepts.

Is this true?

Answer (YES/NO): YES